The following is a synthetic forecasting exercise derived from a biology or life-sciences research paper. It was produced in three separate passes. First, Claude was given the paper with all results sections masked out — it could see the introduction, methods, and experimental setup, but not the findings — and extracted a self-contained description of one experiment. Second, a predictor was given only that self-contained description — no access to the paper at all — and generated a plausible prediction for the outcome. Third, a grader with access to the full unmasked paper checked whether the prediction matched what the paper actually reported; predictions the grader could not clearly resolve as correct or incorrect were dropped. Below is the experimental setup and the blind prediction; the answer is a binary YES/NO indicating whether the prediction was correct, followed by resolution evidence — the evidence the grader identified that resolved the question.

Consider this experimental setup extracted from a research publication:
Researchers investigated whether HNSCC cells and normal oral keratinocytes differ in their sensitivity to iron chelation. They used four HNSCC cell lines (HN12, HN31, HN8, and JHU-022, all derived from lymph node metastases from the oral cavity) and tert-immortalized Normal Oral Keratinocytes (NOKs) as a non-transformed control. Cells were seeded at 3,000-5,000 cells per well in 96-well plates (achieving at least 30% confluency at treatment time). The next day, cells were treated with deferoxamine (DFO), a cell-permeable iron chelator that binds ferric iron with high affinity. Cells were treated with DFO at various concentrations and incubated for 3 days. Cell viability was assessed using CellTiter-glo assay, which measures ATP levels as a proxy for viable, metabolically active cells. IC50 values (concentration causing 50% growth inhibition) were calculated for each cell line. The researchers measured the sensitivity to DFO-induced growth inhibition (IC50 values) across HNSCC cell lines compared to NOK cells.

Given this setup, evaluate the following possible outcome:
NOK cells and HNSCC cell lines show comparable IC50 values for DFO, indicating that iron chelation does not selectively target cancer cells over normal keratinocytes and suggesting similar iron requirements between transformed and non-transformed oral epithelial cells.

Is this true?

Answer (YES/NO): NO